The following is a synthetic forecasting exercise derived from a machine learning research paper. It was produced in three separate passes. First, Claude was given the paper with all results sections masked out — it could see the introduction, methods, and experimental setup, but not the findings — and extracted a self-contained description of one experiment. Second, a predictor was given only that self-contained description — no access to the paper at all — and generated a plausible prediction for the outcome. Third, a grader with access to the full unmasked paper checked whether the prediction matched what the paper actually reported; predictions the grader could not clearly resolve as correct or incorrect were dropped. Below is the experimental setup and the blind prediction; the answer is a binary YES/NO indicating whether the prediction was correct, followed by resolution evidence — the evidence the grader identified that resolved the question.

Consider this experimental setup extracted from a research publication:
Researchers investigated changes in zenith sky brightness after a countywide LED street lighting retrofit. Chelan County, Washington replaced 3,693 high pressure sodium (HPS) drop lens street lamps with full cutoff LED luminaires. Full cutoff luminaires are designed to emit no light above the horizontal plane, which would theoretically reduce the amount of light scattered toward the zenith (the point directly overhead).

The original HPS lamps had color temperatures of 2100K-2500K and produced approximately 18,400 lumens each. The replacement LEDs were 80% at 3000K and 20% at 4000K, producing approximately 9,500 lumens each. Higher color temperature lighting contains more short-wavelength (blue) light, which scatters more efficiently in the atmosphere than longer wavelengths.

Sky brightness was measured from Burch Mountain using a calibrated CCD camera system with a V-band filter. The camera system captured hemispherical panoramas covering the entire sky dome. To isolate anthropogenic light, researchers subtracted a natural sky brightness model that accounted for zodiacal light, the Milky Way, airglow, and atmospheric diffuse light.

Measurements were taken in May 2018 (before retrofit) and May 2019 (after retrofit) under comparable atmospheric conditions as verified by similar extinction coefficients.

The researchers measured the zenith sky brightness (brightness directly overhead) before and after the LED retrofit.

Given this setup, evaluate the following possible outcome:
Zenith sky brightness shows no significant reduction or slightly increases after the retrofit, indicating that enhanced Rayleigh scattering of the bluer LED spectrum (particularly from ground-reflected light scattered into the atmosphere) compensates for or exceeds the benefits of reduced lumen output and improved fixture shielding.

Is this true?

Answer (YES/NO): NO